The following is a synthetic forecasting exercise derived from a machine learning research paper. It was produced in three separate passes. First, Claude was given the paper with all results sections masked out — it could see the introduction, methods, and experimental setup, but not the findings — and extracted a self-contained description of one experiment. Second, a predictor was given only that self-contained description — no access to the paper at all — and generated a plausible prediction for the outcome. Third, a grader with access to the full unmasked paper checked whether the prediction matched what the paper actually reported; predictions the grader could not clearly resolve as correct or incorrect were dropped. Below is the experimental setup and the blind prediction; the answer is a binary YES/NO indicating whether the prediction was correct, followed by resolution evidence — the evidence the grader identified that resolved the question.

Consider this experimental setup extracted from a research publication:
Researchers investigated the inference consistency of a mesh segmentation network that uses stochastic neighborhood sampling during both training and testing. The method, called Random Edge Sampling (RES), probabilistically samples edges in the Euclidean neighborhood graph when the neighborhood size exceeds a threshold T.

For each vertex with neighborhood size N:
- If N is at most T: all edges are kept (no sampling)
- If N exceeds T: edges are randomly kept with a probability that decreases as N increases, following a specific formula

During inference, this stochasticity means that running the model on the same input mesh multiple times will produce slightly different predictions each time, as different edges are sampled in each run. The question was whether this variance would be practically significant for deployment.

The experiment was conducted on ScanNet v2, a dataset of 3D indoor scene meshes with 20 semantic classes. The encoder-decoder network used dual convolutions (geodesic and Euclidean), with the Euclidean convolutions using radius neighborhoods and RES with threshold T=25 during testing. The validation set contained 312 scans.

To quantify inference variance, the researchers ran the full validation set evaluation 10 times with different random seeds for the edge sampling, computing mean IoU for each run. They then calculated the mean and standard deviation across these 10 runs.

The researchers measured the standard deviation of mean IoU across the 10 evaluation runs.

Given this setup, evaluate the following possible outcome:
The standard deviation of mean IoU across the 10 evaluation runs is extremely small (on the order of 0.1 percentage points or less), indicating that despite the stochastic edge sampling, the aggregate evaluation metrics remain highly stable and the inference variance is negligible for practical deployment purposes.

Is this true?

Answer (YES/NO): NO